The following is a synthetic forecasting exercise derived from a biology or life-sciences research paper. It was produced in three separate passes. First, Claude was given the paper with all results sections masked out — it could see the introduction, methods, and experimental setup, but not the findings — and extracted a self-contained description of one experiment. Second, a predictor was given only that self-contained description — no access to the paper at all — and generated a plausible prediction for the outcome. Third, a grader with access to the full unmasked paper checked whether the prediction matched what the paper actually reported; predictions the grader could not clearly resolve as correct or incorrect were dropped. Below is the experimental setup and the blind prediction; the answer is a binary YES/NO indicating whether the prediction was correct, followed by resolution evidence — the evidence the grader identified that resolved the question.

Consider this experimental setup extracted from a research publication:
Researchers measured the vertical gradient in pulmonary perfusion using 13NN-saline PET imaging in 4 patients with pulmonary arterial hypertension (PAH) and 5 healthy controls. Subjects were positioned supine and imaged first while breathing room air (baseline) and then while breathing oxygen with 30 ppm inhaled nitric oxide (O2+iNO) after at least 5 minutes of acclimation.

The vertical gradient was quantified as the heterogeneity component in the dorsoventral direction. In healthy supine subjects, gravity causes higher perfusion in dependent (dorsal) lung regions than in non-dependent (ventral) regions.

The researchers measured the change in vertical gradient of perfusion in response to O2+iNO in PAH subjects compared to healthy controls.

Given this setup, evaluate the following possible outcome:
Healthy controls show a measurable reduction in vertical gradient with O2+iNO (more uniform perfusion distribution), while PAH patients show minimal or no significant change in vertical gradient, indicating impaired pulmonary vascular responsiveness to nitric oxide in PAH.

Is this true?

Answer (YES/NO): NO